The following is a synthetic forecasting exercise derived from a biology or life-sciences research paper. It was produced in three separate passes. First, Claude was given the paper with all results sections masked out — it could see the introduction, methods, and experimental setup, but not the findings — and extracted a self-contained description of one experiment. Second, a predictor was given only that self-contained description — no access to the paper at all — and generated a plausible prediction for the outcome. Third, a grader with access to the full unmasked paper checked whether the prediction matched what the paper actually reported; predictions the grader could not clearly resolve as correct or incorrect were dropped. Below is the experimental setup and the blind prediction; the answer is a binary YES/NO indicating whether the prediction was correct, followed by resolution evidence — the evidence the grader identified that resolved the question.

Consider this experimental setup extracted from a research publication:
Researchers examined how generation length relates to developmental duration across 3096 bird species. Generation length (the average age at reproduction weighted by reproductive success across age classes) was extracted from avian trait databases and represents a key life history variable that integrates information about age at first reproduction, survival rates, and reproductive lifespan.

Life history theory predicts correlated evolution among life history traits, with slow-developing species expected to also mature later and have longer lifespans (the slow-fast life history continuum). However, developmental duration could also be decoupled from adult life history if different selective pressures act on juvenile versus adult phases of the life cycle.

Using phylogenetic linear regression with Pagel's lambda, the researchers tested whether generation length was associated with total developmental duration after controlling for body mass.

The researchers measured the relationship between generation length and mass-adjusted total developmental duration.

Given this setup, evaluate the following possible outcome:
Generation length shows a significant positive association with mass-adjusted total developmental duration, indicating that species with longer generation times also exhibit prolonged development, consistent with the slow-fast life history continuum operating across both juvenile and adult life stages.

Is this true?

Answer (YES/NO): YES